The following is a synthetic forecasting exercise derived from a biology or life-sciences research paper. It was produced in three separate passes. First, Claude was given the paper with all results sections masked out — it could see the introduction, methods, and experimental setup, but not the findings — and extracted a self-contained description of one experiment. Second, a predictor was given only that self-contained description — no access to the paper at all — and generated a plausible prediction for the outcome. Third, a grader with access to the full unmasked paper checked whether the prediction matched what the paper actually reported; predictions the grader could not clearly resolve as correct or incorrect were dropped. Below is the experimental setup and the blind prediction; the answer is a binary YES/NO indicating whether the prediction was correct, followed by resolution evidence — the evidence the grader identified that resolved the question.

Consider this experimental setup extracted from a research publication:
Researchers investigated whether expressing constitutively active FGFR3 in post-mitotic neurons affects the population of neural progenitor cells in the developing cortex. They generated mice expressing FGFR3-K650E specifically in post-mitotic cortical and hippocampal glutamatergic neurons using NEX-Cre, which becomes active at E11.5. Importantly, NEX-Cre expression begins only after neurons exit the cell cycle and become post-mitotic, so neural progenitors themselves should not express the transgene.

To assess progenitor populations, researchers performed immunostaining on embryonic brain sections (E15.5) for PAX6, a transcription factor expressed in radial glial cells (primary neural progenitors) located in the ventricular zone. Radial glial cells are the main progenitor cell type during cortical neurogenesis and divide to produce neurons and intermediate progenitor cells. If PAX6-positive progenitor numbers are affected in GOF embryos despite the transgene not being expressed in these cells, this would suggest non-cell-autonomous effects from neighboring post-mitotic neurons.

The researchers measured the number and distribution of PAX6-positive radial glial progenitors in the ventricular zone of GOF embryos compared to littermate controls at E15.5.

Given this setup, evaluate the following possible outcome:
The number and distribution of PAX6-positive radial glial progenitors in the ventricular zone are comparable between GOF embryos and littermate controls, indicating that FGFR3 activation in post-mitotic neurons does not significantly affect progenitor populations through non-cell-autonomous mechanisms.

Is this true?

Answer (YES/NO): NO